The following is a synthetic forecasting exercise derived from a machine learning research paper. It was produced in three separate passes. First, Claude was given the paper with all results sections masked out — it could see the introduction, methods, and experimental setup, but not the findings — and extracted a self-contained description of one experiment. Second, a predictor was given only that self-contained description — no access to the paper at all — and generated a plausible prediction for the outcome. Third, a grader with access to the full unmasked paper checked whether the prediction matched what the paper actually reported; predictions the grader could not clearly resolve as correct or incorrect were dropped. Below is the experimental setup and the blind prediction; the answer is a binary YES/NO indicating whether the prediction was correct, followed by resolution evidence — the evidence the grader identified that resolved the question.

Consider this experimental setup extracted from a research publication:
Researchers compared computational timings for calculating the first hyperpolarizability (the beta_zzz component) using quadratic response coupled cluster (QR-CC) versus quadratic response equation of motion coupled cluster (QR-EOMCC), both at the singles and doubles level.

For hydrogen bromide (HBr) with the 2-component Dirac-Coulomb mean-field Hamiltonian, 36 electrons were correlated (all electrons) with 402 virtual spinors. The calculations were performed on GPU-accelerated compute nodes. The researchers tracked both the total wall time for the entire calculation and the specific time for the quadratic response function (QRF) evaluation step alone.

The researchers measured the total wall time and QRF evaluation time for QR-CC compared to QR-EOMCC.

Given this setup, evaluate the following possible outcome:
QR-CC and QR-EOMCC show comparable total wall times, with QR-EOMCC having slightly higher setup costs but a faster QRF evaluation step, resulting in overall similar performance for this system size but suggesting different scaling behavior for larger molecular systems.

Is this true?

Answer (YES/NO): NO